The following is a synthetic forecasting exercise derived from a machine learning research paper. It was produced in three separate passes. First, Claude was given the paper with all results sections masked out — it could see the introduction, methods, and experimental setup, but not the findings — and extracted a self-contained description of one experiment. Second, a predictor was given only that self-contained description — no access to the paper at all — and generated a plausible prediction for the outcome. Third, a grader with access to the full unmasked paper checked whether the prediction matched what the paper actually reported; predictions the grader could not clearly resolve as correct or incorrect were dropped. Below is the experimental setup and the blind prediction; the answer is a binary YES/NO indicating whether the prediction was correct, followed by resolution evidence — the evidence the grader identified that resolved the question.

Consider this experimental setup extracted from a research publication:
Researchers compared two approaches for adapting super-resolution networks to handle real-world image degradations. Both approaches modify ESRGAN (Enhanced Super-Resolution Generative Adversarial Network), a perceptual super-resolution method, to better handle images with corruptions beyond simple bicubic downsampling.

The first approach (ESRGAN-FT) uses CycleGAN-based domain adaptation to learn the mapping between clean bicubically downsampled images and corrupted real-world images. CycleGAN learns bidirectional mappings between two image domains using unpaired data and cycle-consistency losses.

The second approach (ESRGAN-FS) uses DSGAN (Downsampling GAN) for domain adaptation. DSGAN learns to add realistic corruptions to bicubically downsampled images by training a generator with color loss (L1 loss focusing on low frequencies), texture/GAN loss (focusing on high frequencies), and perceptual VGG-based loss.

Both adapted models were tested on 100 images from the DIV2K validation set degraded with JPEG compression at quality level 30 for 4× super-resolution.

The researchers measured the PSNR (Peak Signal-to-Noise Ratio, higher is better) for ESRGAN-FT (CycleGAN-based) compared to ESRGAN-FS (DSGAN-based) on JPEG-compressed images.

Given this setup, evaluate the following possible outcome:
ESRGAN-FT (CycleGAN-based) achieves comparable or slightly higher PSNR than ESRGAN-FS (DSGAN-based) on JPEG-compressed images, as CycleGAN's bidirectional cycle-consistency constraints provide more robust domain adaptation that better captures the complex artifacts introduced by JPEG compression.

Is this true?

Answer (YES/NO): NO